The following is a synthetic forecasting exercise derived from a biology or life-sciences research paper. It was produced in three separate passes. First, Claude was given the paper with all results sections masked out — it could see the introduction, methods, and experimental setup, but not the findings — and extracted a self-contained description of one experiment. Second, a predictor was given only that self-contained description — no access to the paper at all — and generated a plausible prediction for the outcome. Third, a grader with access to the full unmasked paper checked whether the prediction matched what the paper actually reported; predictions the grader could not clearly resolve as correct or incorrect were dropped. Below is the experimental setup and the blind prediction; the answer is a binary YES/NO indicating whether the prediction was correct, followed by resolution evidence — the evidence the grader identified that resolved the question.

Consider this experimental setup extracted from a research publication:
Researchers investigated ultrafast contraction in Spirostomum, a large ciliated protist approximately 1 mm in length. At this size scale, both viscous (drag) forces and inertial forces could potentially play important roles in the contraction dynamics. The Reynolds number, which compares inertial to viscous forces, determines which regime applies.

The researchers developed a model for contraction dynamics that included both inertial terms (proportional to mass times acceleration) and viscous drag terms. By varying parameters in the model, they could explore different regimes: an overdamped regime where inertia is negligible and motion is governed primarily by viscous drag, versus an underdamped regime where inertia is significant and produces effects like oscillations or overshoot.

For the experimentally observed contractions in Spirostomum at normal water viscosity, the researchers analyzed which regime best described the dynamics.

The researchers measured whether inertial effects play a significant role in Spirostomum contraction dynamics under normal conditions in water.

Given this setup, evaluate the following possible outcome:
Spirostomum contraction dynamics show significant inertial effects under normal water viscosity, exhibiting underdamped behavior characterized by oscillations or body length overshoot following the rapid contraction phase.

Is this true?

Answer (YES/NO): NO